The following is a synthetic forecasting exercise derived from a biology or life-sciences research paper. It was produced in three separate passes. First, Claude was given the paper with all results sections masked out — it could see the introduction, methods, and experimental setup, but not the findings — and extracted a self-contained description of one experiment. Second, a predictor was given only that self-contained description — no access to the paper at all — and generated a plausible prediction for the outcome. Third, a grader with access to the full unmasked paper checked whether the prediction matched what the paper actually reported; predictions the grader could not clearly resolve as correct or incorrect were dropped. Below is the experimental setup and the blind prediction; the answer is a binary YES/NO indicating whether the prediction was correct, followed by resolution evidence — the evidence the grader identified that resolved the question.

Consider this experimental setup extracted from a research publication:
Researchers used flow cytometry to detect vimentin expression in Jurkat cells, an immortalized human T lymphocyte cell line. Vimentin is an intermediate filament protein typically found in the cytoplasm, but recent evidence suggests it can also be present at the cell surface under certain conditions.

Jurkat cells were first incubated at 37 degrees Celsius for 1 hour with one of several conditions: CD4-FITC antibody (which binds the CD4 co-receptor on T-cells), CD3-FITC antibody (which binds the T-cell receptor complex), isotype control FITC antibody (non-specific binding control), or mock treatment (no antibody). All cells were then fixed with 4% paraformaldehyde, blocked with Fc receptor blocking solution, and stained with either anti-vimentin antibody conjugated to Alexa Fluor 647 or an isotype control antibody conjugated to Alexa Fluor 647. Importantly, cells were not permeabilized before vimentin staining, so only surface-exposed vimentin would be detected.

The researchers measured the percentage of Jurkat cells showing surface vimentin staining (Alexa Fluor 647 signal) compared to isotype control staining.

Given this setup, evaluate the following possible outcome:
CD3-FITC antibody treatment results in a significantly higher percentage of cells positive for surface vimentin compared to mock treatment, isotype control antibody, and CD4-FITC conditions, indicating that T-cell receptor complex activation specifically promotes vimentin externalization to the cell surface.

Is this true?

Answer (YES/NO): NO